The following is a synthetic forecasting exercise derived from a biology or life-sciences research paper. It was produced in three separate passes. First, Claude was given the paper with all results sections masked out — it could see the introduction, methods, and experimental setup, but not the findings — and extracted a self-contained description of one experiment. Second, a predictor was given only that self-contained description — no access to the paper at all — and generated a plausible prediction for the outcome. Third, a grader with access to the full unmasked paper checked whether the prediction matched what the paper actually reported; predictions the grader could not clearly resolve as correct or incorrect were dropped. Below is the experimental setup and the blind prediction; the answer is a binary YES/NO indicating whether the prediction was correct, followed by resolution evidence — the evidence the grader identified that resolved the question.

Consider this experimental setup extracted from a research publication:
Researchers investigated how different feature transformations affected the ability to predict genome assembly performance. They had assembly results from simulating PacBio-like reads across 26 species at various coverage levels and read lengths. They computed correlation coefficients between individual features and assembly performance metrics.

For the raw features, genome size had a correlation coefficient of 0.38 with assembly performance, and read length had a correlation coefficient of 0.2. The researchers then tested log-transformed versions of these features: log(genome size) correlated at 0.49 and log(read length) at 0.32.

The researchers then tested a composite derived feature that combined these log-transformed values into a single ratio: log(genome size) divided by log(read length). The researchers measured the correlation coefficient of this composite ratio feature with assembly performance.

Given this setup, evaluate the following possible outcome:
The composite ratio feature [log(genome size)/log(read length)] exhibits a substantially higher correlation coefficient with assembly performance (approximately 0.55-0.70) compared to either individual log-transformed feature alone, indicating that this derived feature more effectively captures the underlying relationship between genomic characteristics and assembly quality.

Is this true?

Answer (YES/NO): YES